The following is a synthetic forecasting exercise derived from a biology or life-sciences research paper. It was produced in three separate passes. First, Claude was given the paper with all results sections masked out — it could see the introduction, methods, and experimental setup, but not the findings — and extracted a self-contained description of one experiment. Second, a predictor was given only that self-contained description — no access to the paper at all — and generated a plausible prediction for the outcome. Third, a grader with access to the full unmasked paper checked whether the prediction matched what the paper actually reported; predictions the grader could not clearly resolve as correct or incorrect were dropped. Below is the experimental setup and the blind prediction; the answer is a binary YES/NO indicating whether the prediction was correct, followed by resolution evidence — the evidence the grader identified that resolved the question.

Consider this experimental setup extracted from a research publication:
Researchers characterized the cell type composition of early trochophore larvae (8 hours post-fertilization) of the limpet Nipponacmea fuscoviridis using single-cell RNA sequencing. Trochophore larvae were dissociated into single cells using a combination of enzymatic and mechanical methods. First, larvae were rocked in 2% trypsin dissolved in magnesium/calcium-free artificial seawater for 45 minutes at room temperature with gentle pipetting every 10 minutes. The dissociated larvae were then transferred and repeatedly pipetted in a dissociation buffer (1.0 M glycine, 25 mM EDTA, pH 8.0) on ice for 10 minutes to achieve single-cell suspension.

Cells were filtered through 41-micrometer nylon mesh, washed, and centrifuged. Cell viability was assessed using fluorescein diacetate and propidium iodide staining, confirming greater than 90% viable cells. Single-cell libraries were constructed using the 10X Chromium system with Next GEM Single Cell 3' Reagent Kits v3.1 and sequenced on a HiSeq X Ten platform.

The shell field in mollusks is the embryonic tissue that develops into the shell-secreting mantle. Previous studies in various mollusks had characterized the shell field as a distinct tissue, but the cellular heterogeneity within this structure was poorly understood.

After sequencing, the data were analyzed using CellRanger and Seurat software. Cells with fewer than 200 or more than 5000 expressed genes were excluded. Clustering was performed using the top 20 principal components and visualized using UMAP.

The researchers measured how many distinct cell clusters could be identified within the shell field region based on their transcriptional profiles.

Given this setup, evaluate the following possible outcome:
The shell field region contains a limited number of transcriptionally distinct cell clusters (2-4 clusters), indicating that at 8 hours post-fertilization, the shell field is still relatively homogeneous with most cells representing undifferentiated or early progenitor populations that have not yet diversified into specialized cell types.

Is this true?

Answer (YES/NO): NO